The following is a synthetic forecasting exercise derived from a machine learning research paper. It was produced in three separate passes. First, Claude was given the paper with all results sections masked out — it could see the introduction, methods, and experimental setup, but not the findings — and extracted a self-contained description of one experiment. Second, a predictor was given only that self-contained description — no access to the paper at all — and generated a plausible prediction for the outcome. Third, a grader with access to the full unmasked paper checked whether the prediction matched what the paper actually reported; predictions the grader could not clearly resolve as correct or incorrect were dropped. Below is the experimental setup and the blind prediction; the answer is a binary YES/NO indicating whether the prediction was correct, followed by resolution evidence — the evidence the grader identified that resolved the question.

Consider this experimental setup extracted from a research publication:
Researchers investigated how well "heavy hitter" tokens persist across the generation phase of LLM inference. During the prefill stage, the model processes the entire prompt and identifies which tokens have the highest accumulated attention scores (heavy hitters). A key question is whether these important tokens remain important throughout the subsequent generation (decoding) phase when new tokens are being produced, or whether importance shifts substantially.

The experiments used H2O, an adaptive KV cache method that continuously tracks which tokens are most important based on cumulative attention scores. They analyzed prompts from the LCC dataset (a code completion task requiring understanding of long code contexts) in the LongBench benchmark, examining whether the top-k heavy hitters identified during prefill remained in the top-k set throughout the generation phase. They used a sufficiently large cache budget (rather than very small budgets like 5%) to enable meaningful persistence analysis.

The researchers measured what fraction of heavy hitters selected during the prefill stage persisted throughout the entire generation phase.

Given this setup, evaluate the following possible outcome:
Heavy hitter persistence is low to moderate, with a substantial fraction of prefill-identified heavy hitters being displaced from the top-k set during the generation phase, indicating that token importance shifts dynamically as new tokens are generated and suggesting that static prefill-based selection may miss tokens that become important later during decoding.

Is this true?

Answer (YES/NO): NO